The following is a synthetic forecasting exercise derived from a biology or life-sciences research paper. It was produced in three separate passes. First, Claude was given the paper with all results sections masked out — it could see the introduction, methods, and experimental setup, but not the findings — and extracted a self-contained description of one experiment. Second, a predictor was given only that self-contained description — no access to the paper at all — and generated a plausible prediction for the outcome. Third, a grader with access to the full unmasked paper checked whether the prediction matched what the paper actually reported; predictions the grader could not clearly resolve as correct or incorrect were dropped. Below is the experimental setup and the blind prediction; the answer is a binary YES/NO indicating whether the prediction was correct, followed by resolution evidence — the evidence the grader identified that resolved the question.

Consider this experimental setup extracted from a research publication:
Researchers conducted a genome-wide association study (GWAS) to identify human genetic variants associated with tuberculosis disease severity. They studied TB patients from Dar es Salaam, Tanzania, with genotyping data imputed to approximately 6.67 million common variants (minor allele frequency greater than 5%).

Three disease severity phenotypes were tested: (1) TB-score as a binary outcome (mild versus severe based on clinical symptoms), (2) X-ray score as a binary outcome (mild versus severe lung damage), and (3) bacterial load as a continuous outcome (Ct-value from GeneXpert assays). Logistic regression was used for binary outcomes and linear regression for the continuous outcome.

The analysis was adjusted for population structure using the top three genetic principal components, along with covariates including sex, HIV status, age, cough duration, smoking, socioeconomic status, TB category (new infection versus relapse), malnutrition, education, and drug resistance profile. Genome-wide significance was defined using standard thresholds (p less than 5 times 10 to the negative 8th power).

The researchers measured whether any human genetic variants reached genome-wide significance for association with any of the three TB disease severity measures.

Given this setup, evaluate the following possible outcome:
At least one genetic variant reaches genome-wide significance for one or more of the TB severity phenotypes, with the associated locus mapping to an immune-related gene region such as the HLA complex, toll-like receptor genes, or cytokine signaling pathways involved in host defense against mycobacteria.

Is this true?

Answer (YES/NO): NO